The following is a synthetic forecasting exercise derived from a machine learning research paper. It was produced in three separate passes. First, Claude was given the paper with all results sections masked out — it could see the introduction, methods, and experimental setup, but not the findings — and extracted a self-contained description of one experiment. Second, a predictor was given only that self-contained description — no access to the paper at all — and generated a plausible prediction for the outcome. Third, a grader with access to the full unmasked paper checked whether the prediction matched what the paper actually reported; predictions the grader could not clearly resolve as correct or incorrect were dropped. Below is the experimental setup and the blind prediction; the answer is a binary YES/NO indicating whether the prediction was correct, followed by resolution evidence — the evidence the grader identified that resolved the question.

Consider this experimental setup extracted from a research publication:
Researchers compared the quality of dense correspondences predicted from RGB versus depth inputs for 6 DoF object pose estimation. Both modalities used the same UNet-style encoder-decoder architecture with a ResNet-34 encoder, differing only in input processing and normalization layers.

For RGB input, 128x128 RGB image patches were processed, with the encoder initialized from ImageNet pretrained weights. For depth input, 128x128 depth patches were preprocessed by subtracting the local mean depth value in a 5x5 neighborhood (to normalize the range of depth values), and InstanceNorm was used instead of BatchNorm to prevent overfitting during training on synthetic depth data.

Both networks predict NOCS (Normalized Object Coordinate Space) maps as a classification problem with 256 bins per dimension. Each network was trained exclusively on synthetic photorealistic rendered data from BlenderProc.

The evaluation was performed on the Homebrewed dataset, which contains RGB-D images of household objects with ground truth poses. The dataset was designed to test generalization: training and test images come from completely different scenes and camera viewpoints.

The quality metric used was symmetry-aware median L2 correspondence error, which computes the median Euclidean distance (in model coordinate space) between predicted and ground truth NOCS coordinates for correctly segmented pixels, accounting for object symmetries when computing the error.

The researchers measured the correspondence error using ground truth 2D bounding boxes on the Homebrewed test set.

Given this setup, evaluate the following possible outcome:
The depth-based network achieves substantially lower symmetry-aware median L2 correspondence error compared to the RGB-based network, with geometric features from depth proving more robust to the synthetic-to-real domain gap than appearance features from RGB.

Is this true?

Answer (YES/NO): NO